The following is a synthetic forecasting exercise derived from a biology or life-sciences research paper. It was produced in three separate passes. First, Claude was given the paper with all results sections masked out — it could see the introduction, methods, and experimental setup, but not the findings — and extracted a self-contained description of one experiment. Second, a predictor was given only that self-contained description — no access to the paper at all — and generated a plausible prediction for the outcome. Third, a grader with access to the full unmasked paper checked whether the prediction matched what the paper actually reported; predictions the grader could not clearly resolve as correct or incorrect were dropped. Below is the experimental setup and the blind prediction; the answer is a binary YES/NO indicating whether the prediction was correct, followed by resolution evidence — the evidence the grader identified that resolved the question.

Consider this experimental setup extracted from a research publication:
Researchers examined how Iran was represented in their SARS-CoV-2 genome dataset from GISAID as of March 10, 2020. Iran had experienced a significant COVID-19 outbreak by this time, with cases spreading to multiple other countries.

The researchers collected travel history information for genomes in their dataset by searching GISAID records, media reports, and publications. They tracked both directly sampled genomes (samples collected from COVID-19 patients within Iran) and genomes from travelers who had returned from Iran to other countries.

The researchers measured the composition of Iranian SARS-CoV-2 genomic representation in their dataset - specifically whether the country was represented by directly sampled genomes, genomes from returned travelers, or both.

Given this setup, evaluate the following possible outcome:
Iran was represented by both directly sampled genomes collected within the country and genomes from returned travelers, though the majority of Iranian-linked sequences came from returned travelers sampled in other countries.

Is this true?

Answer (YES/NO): NO